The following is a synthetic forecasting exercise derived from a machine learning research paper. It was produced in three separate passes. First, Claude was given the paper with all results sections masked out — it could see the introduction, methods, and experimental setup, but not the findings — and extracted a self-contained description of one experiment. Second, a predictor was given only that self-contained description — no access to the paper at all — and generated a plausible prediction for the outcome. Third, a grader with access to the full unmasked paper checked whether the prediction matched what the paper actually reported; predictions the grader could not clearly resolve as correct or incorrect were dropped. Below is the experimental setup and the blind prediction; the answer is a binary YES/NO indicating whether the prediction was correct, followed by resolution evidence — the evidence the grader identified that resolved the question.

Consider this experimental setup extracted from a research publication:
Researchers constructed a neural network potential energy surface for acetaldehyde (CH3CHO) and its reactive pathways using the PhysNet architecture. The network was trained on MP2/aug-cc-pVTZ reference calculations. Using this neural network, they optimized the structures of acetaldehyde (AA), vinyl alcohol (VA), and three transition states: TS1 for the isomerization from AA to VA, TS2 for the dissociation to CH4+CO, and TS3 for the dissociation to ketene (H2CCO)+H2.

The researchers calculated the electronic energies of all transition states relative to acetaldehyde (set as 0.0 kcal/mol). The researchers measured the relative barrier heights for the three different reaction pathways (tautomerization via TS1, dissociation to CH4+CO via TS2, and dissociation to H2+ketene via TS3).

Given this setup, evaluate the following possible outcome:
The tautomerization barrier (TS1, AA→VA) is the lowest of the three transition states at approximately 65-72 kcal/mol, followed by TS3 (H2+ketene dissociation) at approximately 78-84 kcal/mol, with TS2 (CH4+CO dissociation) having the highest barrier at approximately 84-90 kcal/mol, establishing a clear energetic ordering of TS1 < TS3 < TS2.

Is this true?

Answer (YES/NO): NO